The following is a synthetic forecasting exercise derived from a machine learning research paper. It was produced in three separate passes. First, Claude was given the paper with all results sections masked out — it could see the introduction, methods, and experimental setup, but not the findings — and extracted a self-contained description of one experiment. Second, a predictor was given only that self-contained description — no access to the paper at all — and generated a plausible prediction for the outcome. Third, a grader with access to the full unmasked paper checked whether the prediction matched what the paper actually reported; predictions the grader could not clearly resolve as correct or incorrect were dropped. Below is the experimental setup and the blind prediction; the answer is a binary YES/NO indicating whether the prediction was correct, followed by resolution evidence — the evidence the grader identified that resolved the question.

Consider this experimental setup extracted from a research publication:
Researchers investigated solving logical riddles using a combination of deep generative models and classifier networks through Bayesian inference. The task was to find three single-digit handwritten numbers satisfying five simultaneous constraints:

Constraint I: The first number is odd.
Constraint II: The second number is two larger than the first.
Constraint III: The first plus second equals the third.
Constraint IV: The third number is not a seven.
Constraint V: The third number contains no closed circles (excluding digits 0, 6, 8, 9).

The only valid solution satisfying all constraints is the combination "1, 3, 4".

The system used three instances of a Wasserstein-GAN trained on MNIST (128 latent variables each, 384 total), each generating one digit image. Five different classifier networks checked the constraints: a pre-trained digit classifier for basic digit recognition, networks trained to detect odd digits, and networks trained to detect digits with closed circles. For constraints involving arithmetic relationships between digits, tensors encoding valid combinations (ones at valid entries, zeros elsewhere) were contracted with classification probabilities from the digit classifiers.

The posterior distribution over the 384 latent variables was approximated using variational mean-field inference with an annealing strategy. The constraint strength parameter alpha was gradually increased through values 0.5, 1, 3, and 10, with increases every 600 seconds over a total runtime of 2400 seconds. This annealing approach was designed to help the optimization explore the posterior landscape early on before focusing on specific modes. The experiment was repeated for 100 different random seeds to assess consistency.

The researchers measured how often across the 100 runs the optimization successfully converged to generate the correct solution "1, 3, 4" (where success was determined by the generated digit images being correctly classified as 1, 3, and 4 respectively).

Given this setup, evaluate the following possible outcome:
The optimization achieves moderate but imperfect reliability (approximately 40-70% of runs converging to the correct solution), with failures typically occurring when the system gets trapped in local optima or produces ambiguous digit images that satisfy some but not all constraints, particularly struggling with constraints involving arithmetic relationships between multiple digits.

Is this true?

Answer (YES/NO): NO